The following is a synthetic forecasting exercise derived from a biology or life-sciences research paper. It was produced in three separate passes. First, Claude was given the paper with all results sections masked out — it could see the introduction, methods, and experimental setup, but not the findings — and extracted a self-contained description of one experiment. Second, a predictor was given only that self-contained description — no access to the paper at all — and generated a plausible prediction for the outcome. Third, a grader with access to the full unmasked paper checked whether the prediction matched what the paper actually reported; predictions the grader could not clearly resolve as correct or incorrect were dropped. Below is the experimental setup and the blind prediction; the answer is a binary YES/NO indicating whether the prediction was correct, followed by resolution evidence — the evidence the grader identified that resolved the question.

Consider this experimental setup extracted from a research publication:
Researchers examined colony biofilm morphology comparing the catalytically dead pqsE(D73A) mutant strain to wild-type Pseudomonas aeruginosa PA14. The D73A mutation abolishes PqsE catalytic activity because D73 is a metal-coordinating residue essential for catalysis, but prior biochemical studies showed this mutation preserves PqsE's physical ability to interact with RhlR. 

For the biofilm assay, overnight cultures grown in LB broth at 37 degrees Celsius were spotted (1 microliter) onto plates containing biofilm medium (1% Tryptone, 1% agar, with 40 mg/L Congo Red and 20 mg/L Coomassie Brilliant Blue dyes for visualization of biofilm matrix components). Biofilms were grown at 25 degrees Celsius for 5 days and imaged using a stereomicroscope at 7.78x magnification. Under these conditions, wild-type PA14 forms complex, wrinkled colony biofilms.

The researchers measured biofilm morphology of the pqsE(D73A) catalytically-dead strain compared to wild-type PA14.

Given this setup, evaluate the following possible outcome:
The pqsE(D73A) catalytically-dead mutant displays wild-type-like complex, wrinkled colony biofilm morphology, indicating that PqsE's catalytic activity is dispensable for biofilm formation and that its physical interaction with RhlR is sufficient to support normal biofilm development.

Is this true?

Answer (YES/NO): NO